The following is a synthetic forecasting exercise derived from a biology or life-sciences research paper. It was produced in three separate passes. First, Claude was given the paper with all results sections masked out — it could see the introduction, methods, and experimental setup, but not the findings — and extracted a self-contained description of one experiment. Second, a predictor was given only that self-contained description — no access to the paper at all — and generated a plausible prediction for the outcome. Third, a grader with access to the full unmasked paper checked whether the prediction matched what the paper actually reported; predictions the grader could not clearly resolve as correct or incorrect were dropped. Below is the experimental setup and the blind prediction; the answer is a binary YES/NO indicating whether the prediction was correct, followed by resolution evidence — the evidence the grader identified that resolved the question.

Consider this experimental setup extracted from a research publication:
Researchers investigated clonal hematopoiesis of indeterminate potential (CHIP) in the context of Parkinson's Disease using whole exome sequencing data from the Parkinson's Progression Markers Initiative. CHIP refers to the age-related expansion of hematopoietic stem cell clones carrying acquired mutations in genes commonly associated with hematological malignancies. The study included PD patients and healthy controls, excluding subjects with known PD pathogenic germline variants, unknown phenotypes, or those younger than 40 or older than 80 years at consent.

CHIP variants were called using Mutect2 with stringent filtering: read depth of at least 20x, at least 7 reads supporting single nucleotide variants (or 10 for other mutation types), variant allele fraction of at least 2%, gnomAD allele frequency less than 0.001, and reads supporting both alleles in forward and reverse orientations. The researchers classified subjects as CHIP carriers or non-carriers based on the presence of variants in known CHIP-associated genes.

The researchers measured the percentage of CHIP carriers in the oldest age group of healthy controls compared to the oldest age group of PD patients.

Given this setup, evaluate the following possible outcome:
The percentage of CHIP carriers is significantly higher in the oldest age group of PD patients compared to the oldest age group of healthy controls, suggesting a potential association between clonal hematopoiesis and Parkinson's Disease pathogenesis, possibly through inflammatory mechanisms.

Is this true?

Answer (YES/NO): NO